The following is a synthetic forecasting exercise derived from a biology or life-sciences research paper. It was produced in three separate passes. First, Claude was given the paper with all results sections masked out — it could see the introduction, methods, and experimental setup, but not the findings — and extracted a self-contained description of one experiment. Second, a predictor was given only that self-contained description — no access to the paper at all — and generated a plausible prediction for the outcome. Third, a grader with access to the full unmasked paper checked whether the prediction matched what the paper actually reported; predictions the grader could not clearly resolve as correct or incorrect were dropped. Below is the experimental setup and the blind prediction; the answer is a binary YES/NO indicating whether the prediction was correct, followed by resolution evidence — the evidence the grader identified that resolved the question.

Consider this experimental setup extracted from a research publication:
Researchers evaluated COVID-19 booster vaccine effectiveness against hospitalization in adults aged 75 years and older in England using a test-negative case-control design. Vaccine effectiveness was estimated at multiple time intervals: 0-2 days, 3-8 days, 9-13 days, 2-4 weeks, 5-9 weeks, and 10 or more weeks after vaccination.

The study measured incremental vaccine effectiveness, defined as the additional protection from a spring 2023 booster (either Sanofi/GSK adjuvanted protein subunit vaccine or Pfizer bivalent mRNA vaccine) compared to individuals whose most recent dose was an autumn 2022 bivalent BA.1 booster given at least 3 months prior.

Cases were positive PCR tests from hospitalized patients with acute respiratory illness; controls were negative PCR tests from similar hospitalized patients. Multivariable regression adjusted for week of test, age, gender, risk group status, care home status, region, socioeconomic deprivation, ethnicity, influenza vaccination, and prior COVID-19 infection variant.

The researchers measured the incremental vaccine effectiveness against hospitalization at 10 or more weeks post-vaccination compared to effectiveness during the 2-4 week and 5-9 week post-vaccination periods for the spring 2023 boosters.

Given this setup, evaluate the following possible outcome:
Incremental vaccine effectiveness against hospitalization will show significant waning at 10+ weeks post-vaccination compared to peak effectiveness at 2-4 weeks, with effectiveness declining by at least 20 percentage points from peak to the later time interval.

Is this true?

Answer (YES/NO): NO